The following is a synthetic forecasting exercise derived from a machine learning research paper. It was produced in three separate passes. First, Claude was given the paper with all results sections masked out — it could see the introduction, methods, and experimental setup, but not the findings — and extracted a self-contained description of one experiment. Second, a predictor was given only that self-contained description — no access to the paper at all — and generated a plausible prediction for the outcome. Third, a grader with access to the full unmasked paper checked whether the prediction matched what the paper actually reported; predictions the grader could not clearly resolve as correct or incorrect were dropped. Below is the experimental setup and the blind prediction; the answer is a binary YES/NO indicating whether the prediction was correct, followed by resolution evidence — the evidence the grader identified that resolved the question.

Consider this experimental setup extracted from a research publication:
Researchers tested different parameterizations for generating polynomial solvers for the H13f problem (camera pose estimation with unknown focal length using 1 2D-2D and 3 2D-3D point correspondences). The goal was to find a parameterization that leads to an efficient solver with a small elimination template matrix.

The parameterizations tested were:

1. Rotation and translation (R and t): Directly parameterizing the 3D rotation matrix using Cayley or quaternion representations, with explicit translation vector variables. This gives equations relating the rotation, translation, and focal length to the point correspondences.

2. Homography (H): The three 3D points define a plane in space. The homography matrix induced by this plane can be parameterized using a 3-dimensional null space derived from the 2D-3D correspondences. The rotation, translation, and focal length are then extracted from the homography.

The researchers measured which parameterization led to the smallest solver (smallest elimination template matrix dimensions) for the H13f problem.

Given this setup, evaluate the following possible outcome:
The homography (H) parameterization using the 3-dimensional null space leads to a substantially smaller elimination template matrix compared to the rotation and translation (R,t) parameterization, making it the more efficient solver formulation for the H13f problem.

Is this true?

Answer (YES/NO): YES